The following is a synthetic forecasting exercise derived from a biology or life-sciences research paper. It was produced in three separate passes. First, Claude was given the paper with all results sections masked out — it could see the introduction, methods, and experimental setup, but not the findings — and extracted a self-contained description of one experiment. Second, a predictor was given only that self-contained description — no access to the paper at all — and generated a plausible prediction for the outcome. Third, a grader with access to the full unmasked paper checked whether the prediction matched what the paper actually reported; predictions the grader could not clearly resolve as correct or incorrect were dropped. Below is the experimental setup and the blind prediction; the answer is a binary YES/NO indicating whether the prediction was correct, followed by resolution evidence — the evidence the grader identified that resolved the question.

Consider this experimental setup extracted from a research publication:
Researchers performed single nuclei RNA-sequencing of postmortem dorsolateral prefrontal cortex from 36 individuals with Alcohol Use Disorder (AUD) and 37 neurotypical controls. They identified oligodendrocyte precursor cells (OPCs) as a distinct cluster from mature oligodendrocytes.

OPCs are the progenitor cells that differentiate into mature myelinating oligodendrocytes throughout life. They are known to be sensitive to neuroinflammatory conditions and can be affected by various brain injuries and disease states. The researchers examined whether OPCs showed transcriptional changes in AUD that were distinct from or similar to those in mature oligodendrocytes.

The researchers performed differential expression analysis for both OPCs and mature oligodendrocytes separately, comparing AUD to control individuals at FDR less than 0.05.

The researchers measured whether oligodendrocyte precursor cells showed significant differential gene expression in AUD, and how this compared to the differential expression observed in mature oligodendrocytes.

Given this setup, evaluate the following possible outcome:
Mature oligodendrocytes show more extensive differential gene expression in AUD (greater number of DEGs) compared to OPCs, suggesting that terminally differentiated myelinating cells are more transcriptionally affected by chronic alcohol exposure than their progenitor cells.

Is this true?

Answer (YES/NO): YES